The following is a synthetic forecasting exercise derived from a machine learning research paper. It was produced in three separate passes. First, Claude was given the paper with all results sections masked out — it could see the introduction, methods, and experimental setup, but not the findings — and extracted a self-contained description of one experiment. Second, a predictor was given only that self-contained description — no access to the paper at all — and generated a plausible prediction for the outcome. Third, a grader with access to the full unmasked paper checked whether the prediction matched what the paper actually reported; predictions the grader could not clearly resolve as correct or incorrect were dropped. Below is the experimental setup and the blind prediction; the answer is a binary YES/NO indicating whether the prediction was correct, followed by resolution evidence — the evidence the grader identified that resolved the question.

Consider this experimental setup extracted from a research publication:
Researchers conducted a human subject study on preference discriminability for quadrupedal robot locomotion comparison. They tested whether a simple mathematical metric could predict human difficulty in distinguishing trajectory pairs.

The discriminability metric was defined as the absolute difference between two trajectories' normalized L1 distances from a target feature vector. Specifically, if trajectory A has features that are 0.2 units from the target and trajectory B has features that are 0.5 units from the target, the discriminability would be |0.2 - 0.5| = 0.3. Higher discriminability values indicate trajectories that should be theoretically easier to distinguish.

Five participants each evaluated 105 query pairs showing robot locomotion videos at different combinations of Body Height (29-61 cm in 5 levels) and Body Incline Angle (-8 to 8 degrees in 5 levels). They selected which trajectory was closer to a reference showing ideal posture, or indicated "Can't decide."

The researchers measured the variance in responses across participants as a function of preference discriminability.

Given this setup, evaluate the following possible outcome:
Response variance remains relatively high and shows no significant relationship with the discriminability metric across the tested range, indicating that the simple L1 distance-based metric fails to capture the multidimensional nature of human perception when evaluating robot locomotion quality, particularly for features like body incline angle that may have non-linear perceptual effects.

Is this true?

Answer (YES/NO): NO